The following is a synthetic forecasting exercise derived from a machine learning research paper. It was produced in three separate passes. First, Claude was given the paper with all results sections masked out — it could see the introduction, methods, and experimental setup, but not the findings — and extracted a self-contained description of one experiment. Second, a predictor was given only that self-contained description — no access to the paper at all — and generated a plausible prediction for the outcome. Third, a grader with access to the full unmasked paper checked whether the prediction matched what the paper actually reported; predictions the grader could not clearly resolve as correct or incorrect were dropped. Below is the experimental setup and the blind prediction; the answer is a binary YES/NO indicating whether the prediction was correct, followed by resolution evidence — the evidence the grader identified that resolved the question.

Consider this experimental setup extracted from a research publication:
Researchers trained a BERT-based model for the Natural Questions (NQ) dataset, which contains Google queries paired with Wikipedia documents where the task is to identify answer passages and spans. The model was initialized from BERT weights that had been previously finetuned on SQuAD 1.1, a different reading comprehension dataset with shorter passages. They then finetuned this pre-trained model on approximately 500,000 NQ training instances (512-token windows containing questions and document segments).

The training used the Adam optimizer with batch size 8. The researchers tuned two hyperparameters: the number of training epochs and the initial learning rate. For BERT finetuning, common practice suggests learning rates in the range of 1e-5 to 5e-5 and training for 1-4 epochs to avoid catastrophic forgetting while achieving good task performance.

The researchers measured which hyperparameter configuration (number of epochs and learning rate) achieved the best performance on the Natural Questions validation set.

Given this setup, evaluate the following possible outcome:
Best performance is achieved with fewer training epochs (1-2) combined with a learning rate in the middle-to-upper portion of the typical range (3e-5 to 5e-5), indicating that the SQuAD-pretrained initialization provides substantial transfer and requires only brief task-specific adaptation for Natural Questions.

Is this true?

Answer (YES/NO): YES